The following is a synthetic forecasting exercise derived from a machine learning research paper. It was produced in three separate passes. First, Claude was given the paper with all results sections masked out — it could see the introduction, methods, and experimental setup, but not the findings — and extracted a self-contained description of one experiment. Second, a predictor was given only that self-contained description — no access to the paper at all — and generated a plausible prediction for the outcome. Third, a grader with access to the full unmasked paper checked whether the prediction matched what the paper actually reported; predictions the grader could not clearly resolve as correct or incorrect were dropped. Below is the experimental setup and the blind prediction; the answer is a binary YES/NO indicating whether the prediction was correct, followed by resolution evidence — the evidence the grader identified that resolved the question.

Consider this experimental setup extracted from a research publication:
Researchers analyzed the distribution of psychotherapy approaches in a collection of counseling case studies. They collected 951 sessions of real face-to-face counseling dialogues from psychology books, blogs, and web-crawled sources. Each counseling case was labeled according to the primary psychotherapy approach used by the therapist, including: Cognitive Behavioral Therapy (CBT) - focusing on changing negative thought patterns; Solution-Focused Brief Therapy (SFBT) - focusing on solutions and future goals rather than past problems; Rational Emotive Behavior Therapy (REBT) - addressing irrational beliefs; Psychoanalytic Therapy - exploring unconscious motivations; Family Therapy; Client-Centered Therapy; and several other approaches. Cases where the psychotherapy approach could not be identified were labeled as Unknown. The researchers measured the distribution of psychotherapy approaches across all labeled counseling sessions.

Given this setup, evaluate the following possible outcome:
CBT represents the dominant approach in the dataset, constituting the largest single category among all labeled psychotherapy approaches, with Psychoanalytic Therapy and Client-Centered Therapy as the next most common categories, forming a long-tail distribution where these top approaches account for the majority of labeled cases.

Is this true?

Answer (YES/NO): NO